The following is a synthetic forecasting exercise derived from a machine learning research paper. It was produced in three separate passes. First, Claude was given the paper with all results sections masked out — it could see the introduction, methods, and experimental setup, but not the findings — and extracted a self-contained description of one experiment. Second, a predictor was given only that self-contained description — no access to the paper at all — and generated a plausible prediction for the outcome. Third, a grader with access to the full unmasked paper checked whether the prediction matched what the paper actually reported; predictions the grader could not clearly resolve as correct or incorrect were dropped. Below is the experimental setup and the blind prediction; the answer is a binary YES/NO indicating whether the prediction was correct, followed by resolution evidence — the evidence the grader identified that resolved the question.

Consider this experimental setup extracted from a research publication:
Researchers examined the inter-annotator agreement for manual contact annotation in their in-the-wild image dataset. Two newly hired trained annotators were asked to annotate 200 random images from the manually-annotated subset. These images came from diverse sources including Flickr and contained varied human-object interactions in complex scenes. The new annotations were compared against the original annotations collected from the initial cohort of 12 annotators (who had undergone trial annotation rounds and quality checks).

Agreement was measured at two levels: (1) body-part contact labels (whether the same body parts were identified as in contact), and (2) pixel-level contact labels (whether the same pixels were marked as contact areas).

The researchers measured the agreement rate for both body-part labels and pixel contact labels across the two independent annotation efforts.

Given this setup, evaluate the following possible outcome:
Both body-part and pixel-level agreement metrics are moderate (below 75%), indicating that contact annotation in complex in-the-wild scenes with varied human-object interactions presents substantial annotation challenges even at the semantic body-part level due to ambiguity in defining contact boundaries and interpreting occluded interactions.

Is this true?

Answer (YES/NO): NO